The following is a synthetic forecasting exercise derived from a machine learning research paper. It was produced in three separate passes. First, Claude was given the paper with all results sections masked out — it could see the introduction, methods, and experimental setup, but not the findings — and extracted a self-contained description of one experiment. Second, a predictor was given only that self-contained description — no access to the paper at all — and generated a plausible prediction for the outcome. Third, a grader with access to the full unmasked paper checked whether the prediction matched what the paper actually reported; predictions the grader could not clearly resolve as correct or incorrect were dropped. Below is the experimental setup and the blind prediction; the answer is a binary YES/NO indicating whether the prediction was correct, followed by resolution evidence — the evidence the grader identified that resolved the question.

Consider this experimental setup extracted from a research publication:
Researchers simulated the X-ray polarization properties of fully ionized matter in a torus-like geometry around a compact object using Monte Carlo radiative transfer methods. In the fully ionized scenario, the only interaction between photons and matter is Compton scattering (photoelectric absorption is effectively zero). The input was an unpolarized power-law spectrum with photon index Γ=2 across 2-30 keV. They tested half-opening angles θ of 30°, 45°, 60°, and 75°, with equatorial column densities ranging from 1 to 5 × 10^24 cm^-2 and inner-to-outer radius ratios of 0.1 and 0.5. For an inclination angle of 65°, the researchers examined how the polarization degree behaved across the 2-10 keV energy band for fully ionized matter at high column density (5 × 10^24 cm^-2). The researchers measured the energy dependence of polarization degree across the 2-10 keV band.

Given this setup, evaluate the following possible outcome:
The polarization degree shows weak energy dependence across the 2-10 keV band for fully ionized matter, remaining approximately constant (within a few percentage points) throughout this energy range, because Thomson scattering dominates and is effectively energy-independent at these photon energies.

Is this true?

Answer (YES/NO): YES